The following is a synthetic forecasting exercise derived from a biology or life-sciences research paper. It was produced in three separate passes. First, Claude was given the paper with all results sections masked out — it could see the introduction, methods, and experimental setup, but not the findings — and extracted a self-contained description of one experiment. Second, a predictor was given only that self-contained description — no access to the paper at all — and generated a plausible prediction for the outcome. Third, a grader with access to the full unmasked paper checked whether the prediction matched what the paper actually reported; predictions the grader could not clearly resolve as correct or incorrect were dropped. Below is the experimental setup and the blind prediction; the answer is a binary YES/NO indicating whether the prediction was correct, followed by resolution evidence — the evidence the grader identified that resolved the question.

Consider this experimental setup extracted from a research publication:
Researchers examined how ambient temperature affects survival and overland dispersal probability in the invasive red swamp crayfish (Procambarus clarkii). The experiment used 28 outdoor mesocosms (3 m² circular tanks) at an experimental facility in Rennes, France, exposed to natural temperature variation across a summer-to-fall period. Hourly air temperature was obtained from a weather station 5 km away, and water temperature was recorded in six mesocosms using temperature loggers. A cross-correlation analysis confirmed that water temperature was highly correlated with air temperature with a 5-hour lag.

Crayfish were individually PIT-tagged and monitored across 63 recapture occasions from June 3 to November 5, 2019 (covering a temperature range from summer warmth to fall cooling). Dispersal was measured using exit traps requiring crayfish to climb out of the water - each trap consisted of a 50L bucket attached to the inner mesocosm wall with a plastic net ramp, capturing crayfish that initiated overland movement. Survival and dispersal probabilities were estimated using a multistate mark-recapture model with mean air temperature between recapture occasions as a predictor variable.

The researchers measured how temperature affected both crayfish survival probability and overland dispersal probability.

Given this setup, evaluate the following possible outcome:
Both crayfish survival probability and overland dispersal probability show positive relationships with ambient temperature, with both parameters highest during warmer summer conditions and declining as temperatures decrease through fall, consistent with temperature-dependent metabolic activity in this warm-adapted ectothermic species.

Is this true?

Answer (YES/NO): YES